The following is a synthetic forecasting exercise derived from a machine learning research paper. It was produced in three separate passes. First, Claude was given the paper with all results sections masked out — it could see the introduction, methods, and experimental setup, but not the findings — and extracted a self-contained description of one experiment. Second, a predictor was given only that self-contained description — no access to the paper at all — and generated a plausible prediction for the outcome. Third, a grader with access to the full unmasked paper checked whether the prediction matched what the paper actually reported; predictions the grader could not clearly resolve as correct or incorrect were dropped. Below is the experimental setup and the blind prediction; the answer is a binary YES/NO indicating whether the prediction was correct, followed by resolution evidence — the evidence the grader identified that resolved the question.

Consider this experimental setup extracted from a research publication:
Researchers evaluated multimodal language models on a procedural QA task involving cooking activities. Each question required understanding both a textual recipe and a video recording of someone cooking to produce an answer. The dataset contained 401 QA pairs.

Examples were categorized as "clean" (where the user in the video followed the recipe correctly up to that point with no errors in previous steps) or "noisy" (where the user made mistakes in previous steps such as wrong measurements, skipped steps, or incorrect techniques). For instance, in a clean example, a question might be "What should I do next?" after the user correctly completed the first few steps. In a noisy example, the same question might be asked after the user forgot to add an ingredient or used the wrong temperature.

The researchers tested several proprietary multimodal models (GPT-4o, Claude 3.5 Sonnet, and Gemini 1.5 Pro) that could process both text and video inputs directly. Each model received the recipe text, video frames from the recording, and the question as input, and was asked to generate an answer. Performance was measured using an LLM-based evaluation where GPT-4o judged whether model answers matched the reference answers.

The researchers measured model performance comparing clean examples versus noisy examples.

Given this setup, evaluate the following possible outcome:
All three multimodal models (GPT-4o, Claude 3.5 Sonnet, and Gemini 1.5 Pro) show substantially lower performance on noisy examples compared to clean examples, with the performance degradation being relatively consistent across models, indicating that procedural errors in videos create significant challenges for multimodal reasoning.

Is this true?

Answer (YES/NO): NO